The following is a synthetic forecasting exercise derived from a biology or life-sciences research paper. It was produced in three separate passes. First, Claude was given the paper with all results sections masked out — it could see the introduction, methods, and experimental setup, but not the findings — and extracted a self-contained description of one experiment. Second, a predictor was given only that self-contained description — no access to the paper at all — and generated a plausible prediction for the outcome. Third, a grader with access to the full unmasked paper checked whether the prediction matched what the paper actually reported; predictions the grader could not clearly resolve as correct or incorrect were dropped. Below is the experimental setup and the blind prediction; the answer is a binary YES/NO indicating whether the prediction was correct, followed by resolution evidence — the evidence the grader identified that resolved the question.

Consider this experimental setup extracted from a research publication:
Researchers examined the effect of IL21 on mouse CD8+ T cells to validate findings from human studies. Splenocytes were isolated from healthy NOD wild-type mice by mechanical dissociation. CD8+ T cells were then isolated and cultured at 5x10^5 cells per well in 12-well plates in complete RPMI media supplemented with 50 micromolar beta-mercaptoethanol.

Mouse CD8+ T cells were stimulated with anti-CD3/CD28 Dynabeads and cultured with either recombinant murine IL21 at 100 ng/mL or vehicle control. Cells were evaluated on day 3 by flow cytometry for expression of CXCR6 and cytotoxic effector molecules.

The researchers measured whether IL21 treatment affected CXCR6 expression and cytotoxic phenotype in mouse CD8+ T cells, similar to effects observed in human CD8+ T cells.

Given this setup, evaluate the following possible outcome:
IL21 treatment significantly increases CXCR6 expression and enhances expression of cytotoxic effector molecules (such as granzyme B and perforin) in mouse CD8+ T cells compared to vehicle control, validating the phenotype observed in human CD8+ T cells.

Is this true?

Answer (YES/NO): YES